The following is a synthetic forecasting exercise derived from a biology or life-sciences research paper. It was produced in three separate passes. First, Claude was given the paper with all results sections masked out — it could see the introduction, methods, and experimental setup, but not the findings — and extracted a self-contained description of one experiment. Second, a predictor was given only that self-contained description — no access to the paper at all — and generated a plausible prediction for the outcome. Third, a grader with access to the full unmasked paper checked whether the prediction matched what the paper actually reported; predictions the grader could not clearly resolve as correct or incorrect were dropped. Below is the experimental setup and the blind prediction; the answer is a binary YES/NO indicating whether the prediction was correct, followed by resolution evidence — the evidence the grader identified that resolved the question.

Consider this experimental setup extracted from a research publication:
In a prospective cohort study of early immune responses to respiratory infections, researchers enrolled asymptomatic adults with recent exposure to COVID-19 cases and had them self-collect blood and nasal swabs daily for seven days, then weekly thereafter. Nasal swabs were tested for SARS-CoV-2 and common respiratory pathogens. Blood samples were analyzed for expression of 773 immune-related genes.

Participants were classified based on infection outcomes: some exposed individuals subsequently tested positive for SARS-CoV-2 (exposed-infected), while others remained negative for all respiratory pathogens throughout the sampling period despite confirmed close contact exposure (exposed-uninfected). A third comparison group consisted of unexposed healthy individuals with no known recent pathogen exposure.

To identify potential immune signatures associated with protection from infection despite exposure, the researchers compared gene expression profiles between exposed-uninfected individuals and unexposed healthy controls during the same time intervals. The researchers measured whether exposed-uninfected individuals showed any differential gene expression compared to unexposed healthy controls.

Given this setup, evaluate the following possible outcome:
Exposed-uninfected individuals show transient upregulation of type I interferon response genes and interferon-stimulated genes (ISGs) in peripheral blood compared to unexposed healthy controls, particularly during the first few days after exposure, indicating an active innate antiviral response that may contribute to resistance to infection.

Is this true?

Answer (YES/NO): NO